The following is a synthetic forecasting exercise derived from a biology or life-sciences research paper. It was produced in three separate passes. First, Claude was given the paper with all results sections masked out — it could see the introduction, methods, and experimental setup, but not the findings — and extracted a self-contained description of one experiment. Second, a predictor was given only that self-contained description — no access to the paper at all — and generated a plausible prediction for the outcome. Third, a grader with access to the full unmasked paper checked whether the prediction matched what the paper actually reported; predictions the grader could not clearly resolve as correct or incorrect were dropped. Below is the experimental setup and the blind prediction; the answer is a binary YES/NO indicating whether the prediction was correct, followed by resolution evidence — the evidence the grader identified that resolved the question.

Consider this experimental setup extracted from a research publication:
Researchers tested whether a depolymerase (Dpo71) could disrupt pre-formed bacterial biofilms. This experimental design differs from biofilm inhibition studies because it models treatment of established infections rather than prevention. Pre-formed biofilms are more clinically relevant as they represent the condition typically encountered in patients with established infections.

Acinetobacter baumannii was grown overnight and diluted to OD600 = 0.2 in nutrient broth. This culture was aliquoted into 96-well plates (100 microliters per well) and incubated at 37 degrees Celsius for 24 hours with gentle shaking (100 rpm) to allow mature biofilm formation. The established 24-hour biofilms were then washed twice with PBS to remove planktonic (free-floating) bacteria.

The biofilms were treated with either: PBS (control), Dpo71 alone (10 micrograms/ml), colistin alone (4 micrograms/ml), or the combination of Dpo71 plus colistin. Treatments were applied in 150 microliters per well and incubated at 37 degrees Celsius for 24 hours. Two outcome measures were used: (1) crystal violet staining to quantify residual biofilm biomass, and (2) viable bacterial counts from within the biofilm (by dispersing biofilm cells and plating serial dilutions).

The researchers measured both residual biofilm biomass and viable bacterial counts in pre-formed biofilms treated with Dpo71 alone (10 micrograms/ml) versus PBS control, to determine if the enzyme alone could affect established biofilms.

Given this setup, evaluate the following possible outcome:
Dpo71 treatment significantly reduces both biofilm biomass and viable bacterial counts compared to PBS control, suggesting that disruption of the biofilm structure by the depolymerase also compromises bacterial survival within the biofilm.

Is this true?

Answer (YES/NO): NO